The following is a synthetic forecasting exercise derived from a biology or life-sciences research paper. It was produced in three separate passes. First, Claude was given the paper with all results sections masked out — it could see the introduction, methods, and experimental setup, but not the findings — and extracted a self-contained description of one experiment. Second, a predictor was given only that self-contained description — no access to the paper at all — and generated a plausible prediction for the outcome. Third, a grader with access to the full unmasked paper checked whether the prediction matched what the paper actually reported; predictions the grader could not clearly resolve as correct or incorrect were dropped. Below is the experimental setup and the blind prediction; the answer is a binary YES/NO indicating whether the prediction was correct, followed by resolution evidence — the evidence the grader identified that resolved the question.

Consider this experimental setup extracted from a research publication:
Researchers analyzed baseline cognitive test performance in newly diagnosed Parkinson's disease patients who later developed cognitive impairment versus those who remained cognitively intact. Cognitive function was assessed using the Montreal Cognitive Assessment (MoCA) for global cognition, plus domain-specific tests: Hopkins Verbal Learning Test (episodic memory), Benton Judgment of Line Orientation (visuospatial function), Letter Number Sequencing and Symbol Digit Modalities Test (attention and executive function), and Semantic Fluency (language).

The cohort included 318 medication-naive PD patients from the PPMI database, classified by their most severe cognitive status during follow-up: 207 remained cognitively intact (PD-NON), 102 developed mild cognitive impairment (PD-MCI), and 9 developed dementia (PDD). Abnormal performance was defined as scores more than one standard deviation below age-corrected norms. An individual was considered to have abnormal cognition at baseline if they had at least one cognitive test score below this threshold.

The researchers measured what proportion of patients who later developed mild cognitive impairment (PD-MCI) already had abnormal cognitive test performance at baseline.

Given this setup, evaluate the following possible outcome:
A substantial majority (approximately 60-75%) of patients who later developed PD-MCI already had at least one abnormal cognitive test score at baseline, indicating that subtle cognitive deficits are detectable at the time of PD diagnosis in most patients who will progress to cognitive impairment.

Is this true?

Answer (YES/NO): NO